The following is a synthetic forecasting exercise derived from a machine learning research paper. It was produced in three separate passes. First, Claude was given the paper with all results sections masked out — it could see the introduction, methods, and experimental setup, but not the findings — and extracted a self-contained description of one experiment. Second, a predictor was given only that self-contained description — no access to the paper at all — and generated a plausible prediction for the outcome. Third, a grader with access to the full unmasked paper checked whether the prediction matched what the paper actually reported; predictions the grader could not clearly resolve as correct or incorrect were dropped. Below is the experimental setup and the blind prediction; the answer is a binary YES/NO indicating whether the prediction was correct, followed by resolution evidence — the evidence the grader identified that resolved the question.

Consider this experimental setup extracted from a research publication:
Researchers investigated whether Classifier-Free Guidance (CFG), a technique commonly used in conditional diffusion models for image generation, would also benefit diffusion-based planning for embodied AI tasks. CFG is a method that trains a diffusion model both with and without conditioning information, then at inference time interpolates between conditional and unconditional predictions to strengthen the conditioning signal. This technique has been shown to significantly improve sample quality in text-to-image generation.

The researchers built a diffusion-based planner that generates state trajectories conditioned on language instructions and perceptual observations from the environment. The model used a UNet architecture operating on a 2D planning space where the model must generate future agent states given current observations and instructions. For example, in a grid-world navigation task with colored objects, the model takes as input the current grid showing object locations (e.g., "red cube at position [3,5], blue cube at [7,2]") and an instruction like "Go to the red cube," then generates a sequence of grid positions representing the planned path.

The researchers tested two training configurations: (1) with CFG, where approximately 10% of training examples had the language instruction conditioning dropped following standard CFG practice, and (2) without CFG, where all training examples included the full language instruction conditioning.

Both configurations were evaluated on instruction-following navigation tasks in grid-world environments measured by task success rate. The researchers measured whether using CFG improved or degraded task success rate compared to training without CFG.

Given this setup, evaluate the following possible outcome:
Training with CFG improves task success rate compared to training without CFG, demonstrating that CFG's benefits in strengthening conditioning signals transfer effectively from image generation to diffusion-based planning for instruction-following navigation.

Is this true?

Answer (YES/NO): NO